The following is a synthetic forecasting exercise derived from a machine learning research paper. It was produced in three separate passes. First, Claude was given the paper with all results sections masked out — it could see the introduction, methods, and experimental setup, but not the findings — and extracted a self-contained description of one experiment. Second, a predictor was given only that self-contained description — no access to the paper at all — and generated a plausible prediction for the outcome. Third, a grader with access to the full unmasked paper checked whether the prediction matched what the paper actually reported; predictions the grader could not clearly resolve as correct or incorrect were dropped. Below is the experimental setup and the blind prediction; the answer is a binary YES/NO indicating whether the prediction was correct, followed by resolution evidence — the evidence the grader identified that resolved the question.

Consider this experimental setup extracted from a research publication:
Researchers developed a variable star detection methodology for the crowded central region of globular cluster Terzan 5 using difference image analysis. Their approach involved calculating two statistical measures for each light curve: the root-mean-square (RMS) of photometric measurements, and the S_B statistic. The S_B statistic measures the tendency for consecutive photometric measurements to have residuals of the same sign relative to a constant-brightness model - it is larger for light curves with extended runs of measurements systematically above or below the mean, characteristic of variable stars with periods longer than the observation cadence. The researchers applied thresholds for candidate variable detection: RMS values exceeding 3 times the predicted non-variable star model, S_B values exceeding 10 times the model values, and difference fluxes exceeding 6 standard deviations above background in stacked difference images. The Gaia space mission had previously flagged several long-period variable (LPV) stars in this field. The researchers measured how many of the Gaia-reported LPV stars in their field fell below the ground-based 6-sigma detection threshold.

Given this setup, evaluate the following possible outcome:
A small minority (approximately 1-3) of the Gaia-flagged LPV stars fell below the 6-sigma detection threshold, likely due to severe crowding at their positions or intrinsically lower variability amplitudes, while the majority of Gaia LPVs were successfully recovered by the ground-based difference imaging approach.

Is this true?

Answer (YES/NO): YES